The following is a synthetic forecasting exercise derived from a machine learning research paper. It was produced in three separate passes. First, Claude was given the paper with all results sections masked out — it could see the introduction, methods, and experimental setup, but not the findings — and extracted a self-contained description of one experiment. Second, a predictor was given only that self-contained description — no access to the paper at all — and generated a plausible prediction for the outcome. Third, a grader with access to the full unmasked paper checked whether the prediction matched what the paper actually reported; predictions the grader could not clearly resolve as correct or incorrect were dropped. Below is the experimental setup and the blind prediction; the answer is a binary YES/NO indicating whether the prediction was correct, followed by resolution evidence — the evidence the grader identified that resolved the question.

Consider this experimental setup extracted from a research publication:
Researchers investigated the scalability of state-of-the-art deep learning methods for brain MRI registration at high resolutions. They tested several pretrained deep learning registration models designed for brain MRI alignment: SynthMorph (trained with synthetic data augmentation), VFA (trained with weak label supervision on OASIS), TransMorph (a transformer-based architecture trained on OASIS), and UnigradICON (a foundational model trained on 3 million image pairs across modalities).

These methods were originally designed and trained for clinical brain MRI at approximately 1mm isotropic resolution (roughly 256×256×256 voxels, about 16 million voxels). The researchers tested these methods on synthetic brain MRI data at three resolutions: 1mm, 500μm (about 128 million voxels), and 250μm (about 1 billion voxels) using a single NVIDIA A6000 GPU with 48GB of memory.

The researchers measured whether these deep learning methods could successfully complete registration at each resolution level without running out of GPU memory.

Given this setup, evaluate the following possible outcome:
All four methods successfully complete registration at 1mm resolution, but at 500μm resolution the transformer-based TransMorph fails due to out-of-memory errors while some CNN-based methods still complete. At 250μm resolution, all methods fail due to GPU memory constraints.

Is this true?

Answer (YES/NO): NO